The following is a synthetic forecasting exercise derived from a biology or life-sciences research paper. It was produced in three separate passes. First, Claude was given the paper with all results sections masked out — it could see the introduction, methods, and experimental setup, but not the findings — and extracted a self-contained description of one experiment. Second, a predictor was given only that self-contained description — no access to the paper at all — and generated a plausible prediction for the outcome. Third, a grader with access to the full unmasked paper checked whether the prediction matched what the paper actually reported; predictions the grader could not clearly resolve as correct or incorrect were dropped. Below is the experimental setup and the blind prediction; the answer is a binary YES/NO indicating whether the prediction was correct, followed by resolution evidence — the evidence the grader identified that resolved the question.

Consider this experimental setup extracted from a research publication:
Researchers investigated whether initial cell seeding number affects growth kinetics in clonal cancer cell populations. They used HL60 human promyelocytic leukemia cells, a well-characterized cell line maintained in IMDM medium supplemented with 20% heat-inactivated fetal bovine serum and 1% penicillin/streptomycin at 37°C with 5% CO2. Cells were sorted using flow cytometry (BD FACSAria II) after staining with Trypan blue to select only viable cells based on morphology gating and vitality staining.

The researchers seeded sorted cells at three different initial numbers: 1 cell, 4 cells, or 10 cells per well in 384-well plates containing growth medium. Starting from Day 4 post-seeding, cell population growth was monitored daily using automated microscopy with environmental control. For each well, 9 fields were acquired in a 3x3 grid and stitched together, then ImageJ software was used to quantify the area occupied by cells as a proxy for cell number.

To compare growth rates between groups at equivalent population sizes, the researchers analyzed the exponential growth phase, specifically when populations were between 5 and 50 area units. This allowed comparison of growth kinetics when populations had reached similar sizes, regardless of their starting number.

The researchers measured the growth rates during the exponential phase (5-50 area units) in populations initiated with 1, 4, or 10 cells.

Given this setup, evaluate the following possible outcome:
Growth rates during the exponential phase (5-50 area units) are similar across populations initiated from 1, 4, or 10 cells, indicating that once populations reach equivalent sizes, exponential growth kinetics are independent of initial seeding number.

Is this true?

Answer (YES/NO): NO